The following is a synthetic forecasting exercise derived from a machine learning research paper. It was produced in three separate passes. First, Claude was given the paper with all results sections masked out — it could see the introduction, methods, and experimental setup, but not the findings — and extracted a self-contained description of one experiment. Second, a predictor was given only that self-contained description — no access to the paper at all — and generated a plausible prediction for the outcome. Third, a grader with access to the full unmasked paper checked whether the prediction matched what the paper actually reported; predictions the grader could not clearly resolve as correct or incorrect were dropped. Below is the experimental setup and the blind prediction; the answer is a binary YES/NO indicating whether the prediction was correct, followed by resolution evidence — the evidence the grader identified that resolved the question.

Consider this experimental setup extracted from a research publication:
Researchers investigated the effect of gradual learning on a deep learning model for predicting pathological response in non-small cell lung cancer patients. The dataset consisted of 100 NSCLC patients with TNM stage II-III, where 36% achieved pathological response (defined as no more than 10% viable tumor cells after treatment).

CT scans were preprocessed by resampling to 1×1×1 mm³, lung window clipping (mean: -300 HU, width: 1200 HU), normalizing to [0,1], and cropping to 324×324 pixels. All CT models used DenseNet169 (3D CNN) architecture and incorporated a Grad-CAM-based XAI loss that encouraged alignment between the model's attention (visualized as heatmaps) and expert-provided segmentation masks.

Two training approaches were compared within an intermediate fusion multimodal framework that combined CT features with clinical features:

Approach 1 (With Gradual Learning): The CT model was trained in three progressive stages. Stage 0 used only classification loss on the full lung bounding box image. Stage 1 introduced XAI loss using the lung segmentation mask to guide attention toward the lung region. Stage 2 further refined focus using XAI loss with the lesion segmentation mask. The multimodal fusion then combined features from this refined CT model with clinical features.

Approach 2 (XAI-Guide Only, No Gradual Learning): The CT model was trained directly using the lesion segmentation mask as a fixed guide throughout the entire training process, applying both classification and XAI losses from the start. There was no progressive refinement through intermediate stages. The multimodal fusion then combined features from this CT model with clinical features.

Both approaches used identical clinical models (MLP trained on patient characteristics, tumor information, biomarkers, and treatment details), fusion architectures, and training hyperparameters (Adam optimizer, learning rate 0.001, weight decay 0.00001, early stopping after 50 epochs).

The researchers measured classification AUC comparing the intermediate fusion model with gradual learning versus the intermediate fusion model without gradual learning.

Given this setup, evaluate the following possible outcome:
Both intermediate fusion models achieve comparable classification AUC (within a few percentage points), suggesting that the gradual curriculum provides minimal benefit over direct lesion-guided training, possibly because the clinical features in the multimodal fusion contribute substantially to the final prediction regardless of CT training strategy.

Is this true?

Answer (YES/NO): NO